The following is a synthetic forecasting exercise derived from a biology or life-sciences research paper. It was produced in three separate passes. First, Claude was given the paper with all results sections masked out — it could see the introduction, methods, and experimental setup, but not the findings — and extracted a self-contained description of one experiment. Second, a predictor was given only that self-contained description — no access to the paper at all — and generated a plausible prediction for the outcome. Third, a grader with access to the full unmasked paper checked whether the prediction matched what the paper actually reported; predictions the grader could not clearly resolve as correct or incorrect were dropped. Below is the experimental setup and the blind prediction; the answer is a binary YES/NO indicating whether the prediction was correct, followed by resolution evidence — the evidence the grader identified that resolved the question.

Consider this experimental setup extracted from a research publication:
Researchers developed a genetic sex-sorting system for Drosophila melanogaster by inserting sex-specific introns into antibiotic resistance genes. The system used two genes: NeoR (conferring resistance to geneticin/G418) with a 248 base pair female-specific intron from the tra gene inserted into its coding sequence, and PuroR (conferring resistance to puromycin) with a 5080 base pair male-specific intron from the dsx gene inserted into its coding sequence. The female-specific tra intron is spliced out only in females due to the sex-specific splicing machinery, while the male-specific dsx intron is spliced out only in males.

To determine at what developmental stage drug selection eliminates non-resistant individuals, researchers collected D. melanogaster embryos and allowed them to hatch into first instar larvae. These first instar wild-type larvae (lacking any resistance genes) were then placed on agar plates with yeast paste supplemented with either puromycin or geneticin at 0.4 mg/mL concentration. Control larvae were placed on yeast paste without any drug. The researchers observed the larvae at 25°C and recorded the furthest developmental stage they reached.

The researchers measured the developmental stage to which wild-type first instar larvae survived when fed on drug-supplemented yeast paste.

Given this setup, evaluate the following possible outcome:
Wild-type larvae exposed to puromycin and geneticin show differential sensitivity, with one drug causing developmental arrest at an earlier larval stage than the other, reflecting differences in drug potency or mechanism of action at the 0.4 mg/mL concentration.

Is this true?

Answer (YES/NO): NO